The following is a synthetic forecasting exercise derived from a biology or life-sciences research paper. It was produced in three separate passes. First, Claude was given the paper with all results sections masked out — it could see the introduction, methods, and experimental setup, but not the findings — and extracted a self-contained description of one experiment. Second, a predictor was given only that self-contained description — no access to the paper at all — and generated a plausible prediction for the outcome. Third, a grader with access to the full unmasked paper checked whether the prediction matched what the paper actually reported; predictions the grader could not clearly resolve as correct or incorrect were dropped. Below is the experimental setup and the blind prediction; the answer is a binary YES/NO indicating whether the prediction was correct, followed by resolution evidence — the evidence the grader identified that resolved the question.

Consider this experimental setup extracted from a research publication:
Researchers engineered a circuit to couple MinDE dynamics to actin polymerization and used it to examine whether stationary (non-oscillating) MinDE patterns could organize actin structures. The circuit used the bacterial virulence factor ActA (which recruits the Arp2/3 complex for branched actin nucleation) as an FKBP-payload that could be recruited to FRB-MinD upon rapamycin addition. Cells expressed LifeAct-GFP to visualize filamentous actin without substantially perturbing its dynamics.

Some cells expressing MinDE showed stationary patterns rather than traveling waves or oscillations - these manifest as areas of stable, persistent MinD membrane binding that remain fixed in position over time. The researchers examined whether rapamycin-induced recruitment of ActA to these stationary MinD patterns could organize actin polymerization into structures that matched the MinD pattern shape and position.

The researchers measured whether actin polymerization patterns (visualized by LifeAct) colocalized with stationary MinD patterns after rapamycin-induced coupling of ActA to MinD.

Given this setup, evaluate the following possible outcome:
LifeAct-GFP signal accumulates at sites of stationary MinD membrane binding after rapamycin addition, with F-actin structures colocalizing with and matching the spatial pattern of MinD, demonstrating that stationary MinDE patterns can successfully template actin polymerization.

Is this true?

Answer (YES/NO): YES